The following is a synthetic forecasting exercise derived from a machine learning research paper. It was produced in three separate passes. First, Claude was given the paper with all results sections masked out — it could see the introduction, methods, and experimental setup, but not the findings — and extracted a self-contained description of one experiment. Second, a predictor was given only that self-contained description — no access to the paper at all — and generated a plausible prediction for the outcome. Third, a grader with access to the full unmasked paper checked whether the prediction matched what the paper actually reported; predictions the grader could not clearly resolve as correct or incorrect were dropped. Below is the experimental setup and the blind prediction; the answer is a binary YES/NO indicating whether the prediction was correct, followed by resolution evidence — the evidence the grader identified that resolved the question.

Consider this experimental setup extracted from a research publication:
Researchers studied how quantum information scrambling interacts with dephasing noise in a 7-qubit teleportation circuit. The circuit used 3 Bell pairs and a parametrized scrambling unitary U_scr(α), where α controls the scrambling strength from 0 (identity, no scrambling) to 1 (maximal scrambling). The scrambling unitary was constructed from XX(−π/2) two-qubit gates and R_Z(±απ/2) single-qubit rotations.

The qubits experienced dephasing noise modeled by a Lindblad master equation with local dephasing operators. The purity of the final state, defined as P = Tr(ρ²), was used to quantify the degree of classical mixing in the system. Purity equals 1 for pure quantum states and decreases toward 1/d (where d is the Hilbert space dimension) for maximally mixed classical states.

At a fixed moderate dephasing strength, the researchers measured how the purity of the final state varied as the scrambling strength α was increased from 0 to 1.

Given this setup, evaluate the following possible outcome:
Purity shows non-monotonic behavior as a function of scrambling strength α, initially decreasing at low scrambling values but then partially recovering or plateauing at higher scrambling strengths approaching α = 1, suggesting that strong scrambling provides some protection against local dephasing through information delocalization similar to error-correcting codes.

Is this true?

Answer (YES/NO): NO